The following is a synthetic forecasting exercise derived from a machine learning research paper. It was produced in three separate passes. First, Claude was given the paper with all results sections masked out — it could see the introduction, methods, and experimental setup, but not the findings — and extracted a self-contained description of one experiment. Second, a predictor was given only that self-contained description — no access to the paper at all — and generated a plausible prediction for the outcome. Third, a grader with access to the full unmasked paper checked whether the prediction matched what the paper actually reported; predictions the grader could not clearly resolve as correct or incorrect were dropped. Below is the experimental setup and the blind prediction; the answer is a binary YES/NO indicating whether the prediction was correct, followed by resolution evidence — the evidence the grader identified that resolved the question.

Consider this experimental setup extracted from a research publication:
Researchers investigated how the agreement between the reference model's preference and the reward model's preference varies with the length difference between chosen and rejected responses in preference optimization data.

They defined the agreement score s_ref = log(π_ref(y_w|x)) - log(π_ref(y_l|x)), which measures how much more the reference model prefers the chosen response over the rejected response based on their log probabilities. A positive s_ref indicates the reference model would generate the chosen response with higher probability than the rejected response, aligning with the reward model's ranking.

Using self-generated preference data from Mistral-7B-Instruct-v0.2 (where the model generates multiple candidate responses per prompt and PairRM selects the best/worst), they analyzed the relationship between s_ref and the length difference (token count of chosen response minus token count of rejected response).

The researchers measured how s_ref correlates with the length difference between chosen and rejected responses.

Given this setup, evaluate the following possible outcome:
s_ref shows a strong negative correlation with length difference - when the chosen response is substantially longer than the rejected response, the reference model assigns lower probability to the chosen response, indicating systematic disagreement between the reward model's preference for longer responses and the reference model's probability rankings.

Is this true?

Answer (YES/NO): NO